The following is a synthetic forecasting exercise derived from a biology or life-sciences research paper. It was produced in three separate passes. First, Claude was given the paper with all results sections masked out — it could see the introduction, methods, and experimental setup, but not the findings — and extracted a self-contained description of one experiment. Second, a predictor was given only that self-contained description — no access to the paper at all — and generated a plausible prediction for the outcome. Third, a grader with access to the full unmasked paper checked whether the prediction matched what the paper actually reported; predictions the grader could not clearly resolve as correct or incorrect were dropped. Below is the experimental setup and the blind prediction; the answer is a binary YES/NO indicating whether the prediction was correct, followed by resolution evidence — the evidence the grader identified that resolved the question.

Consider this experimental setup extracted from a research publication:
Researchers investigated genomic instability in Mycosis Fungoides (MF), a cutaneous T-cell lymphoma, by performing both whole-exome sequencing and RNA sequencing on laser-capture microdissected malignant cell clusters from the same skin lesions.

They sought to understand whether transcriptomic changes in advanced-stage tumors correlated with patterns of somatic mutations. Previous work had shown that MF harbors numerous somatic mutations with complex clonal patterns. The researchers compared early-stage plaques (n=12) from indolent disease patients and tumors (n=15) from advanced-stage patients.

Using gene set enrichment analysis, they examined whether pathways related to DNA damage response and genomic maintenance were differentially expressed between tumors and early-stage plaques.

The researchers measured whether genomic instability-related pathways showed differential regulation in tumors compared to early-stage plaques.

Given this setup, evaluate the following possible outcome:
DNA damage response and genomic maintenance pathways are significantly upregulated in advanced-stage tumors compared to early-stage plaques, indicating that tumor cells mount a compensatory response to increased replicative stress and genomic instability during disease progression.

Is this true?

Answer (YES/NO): YES